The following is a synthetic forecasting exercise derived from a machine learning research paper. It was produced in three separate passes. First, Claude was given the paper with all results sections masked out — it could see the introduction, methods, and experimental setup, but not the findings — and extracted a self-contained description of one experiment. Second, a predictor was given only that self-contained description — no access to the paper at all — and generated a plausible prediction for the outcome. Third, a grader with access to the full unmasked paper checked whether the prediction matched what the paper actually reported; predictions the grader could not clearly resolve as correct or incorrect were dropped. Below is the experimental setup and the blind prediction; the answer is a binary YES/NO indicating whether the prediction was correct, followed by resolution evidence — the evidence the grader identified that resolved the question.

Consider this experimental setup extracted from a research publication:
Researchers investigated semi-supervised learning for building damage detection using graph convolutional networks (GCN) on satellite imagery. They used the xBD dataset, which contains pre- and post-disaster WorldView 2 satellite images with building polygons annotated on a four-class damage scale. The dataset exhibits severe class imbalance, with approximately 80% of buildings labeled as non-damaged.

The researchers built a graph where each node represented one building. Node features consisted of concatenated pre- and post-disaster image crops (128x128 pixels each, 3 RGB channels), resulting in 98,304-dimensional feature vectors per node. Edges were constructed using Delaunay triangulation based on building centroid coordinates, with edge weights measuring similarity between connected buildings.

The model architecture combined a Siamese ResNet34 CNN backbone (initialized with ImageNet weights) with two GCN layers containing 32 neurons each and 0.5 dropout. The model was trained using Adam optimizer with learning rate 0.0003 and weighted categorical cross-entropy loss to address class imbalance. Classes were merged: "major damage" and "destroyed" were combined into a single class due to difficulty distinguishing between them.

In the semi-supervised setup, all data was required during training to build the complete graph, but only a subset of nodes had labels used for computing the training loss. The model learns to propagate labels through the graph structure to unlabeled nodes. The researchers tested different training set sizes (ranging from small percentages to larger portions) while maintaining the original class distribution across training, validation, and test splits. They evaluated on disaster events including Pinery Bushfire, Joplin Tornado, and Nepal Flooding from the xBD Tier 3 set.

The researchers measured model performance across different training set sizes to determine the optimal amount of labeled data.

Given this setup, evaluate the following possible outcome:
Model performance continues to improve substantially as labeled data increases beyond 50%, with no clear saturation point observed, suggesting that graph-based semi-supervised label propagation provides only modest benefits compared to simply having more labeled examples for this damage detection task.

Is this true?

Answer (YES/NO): NO